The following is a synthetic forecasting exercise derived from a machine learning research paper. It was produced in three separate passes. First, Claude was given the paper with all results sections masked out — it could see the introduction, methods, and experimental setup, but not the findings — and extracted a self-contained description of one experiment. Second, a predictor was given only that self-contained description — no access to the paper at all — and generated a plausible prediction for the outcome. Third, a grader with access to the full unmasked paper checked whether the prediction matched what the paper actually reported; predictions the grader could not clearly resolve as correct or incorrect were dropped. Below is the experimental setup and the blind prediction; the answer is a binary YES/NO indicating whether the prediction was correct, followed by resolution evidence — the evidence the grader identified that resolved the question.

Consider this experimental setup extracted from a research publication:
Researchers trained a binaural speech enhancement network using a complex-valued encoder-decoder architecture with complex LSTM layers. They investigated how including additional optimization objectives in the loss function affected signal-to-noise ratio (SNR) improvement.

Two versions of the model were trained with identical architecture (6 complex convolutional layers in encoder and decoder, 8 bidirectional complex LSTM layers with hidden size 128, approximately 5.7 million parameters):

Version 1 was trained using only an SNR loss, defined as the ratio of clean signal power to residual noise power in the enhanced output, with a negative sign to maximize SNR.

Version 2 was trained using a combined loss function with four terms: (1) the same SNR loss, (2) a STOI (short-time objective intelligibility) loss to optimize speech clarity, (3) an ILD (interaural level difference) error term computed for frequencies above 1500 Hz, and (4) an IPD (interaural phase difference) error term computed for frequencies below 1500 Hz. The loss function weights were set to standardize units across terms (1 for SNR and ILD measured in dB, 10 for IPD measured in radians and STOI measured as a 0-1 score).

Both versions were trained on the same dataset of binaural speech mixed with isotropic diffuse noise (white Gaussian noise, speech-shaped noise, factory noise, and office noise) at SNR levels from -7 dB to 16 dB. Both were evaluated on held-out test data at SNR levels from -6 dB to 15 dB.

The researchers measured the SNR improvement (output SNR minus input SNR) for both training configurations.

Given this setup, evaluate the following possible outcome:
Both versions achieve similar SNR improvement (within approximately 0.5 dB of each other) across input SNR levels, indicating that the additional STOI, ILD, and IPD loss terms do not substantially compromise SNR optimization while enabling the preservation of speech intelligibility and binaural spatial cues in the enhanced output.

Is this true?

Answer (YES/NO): NO